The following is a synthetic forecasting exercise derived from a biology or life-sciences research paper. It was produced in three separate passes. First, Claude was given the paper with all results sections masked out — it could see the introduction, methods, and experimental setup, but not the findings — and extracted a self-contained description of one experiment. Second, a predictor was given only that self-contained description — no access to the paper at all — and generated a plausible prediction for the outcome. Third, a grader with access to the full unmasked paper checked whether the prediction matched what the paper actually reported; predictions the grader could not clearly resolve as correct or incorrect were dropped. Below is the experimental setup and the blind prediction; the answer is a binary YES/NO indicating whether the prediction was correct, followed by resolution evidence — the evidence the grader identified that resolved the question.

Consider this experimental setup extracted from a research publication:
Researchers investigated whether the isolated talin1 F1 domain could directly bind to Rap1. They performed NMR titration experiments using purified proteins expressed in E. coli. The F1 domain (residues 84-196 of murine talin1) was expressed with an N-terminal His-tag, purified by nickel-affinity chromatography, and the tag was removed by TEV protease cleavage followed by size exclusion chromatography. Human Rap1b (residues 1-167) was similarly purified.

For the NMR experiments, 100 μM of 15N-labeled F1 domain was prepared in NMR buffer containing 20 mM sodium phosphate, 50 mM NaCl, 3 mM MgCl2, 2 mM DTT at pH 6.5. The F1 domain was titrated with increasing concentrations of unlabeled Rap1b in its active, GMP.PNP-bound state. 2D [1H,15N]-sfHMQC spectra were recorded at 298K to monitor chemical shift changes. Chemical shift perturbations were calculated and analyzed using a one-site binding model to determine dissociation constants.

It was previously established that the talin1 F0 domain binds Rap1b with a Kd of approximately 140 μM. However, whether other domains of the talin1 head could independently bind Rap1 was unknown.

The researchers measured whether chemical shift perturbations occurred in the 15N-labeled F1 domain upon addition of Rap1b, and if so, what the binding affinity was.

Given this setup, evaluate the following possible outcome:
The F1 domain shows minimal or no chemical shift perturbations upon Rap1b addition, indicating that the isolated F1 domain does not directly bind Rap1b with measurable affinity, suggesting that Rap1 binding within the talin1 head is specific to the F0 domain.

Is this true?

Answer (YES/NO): NO